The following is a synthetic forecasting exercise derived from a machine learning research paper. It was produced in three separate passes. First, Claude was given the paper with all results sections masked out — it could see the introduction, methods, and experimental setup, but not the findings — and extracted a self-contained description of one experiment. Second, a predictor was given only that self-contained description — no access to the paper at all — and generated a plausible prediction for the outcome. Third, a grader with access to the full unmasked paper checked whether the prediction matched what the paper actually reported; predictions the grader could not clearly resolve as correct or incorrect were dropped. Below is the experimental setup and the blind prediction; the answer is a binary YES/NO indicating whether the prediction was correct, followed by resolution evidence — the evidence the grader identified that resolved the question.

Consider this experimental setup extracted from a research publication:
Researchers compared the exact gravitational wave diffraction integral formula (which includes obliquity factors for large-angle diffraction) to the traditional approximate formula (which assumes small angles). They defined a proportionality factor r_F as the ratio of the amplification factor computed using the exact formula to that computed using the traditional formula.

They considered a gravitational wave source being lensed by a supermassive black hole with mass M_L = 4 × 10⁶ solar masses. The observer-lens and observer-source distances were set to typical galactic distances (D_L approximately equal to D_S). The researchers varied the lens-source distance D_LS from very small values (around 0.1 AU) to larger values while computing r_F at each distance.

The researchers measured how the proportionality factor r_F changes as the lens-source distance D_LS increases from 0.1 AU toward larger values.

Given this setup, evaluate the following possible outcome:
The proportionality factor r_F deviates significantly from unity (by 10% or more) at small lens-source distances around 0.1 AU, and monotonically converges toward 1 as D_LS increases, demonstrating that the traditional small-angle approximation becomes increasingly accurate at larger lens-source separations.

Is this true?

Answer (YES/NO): YES